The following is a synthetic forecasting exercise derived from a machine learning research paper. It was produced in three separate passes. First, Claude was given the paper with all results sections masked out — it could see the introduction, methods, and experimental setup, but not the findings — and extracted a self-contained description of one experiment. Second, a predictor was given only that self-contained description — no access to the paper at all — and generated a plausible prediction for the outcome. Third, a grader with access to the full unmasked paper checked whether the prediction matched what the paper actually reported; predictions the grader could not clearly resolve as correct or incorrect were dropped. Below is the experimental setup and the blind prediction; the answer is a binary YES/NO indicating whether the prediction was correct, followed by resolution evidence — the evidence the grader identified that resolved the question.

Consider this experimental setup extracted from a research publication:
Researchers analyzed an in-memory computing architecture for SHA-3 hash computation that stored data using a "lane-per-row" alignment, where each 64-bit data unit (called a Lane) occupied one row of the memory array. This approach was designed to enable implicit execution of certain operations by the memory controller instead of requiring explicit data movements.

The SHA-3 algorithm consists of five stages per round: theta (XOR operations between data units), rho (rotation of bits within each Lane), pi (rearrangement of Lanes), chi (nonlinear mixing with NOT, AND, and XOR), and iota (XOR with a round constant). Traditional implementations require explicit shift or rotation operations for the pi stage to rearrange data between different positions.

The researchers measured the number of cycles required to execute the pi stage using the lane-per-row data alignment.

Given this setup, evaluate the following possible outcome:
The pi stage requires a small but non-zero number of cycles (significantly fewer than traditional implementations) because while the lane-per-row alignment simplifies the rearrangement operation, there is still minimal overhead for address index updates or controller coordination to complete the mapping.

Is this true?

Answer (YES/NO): NO